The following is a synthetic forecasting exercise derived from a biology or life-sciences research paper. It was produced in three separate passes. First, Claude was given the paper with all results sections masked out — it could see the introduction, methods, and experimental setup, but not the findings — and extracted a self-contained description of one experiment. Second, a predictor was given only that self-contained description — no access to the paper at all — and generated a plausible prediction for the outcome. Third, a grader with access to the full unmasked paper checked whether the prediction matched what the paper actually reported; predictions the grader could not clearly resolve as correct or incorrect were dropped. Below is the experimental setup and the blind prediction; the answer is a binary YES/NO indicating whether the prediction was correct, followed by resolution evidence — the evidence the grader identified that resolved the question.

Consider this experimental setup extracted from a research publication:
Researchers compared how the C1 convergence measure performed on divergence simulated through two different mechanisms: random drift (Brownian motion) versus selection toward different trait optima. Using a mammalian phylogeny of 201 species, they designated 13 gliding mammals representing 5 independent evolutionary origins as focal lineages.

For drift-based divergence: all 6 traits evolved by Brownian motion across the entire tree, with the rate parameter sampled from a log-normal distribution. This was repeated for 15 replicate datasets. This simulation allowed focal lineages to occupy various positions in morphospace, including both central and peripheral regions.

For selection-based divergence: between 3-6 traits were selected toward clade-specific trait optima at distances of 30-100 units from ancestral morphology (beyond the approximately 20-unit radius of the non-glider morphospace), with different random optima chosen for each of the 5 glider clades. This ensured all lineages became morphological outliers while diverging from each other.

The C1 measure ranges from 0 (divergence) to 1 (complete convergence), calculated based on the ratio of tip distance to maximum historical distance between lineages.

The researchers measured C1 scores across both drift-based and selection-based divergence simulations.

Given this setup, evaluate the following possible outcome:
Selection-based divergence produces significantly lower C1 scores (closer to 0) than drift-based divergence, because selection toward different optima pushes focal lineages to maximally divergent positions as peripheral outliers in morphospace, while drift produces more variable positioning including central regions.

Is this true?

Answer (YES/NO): NO